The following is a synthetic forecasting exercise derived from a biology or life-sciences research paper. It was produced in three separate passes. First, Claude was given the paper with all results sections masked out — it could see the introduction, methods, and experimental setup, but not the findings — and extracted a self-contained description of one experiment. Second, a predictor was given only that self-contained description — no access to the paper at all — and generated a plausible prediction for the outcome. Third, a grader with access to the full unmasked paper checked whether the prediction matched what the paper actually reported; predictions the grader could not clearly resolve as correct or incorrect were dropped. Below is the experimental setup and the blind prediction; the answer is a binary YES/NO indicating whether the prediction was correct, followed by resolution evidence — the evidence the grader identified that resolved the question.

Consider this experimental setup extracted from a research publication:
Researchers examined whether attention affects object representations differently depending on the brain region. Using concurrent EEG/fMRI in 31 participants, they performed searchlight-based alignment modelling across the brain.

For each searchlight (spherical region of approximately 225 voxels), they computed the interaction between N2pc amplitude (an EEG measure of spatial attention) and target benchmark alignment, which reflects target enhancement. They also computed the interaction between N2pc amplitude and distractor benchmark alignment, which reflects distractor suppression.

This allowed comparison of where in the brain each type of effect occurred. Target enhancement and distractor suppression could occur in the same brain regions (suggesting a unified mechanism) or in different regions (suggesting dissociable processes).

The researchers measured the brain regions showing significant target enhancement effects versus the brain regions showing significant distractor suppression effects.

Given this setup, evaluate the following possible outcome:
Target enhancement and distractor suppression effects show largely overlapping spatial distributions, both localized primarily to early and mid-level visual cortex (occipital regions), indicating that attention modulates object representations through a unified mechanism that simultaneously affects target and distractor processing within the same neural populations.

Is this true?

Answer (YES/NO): NO